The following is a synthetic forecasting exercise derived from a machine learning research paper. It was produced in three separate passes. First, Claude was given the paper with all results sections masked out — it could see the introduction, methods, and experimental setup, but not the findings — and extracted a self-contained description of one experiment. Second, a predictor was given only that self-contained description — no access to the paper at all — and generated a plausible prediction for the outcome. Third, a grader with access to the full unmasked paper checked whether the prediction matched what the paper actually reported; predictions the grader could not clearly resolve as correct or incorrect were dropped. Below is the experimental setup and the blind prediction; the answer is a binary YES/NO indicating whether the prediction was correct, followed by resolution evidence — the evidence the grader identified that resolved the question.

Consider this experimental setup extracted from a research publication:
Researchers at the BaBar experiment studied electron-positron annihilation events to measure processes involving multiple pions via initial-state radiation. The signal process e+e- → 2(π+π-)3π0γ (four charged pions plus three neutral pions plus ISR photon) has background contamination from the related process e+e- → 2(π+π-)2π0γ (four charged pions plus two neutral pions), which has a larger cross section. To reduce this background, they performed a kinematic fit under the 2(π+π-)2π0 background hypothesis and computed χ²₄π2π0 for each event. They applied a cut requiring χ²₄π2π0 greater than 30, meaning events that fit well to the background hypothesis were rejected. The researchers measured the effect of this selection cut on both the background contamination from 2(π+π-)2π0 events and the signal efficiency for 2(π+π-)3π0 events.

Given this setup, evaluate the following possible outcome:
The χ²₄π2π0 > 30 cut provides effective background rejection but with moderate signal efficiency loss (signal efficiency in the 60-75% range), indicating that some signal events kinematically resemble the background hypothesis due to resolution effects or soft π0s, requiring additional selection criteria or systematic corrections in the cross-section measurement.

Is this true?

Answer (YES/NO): NO